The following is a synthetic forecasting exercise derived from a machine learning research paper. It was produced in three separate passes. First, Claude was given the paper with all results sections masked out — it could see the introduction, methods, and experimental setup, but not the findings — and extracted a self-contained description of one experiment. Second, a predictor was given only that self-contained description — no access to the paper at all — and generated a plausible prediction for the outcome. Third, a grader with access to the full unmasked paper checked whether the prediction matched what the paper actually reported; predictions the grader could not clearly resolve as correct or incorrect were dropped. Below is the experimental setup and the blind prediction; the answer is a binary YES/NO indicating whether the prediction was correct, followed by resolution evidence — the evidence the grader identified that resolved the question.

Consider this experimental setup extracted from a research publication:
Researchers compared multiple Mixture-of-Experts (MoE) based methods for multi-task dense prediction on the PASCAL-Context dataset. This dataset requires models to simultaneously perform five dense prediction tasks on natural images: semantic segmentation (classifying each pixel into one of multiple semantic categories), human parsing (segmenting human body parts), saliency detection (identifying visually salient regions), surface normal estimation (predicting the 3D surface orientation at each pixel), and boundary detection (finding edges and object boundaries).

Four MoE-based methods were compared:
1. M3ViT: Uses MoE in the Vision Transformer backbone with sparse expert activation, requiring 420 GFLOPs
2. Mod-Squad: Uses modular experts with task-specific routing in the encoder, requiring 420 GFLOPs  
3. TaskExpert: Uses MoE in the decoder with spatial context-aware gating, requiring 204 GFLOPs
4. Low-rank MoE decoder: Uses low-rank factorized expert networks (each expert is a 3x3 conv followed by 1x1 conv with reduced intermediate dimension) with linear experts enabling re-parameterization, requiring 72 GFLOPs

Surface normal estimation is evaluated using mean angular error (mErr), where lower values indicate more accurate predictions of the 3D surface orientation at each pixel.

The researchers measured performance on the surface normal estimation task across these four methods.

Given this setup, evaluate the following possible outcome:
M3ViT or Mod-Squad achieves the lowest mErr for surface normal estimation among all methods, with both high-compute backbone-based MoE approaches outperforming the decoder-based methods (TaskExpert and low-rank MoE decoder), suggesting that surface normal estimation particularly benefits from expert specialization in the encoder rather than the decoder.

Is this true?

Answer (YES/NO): NO